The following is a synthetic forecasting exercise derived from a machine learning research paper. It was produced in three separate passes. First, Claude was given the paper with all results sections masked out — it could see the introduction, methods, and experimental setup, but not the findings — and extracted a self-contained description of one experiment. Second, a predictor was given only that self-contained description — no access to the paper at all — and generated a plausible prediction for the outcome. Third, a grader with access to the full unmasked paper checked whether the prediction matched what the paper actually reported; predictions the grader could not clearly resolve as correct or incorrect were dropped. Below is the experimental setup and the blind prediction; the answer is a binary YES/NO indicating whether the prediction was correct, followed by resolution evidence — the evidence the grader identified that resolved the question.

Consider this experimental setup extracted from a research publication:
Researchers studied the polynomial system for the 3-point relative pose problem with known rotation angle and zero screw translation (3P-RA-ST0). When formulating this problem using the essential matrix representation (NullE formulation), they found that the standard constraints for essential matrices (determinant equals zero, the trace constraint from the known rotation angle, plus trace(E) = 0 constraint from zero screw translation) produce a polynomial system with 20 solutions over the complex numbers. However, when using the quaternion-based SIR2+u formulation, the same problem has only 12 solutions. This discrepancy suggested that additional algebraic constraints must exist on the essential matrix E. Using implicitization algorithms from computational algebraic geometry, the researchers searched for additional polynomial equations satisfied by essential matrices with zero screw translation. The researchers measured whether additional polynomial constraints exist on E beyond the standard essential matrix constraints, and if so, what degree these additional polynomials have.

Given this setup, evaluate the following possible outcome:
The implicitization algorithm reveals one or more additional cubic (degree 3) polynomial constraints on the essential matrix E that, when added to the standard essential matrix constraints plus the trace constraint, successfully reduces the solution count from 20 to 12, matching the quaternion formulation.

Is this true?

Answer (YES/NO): YES